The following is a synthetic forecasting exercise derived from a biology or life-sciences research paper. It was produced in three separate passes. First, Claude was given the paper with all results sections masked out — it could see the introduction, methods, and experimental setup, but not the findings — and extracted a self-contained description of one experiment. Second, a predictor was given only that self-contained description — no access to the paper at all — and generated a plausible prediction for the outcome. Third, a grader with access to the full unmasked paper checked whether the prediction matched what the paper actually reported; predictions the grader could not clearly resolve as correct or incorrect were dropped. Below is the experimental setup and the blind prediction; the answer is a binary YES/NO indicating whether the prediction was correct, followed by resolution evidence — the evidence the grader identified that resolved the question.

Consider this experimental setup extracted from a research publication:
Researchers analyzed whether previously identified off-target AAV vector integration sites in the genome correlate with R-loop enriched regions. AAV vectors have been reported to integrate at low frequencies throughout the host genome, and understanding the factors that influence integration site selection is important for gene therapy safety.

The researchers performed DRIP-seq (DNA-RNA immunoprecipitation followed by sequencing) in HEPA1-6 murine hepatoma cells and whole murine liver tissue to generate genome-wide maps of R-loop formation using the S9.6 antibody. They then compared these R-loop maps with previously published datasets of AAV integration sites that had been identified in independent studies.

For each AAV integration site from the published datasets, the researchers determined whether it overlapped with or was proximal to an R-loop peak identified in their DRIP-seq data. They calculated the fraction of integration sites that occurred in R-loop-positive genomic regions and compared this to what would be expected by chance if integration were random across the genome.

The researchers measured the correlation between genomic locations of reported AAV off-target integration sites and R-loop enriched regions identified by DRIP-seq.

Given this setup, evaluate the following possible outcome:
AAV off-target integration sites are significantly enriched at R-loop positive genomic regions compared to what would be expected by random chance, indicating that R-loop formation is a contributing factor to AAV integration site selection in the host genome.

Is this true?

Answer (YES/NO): YES